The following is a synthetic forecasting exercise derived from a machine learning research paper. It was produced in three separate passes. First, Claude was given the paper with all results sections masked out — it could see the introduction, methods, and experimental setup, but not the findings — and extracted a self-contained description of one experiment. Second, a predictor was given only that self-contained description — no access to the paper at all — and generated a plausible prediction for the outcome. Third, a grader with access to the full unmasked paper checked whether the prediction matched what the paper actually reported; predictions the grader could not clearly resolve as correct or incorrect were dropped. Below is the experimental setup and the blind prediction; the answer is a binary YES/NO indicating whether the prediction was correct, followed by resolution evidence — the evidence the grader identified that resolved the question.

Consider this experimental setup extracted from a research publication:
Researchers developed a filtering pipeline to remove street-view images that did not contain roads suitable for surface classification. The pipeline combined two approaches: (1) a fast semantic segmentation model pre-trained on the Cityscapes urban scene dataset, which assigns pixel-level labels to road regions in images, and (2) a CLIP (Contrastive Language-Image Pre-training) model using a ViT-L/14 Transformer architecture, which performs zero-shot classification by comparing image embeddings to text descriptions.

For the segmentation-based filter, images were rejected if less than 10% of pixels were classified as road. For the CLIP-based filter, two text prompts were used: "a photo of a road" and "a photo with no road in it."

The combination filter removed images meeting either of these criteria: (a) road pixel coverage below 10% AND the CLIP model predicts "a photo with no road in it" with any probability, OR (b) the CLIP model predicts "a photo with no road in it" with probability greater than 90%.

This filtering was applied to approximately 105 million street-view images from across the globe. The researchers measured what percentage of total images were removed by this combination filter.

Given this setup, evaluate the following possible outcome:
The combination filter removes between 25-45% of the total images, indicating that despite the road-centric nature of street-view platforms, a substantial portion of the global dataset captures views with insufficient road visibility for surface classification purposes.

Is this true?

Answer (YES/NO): NO